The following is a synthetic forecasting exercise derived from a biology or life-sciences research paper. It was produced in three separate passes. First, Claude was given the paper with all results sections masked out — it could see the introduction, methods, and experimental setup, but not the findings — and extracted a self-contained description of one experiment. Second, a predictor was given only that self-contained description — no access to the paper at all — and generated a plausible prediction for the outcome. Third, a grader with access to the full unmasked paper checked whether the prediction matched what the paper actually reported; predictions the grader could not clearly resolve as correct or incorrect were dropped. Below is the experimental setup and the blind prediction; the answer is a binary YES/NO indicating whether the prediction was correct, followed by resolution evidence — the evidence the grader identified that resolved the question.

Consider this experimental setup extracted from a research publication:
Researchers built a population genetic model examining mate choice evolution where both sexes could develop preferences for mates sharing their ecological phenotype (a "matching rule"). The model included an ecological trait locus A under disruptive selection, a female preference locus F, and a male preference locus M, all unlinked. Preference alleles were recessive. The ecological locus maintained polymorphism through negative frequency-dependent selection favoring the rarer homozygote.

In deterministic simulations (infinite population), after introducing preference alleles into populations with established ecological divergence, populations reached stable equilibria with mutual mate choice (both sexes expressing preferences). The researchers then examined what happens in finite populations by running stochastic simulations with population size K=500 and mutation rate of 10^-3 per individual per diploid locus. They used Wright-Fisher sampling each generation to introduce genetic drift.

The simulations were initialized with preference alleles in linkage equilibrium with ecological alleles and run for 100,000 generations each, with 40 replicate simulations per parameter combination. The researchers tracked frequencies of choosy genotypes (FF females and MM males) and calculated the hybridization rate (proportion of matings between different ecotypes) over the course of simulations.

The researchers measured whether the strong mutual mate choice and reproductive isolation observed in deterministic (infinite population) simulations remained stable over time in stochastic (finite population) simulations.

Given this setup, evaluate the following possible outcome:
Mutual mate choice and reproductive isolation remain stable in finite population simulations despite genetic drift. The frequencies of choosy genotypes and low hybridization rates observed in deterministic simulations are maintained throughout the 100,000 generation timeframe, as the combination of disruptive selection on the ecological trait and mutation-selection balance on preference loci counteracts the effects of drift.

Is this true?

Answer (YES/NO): NO